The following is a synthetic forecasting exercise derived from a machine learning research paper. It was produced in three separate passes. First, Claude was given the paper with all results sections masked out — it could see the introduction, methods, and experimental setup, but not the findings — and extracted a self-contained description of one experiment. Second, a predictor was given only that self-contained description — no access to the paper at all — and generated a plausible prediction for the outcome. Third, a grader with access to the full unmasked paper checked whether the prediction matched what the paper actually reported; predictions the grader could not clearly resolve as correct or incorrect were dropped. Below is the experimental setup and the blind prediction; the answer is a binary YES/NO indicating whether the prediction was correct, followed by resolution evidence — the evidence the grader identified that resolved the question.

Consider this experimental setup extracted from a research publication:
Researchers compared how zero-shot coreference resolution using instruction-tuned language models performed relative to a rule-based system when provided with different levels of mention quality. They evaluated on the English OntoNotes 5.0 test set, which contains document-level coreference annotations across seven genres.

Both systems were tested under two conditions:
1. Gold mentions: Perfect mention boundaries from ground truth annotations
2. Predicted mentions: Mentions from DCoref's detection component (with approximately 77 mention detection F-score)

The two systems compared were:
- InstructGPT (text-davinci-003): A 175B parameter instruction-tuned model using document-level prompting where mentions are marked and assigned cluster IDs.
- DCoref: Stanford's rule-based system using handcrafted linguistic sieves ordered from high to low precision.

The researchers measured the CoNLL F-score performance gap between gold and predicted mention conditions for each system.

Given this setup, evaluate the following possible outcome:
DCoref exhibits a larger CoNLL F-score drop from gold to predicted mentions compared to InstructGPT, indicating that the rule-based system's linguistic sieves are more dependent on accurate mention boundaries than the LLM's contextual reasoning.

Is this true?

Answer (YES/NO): NO